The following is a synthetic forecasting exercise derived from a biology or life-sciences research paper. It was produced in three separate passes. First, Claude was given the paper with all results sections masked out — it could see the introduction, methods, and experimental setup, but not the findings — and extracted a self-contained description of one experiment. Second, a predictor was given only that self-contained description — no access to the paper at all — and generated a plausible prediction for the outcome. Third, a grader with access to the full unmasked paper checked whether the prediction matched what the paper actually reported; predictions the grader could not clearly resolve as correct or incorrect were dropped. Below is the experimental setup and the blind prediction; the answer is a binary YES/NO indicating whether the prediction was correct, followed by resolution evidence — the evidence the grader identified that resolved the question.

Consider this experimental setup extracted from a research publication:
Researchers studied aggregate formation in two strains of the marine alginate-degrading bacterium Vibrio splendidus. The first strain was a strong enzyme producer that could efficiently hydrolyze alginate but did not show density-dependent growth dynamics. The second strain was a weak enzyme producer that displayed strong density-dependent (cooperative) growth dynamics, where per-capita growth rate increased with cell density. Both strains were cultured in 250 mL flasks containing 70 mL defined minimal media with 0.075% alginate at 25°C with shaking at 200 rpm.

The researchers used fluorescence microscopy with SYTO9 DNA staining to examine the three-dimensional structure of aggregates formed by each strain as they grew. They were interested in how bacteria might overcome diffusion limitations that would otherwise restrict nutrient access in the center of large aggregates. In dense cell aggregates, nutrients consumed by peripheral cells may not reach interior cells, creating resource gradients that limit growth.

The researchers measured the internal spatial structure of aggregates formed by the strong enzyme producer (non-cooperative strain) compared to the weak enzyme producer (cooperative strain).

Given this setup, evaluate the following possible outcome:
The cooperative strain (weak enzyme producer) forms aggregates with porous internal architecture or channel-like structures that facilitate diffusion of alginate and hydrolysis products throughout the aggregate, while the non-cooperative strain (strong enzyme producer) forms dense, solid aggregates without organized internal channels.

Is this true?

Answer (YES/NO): NO